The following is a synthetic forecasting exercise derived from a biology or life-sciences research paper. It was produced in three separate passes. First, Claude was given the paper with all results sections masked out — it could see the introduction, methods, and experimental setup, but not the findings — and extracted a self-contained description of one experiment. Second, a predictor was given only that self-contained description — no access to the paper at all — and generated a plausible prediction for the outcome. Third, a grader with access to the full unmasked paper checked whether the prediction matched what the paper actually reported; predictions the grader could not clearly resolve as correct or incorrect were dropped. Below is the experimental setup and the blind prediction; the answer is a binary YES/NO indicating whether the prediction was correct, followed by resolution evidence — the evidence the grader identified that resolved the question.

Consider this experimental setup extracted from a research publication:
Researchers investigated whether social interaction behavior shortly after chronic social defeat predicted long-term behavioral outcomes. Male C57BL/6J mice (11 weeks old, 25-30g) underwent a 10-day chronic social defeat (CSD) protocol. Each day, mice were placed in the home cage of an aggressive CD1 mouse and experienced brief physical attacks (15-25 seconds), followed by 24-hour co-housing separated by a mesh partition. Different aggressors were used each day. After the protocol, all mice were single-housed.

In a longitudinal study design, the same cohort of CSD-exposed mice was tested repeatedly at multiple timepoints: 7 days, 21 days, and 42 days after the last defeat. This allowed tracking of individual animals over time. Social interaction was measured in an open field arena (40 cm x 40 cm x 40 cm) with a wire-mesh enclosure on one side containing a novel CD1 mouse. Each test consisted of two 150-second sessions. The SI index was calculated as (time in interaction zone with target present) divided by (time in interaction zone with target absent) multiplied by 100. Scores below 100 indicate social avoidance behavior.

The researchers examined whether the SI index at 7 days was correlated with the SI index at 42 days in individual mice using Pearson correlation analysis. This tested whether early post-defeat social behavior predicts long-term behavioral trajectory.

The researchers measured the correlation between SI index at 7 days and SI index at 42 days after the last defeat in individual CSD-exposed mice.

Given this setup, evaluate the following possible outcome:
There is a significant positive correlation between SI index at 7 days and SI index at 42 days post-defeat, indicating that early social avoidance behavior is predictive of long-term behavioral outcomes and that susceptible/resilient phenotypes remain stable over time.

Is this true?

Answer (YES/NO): NO